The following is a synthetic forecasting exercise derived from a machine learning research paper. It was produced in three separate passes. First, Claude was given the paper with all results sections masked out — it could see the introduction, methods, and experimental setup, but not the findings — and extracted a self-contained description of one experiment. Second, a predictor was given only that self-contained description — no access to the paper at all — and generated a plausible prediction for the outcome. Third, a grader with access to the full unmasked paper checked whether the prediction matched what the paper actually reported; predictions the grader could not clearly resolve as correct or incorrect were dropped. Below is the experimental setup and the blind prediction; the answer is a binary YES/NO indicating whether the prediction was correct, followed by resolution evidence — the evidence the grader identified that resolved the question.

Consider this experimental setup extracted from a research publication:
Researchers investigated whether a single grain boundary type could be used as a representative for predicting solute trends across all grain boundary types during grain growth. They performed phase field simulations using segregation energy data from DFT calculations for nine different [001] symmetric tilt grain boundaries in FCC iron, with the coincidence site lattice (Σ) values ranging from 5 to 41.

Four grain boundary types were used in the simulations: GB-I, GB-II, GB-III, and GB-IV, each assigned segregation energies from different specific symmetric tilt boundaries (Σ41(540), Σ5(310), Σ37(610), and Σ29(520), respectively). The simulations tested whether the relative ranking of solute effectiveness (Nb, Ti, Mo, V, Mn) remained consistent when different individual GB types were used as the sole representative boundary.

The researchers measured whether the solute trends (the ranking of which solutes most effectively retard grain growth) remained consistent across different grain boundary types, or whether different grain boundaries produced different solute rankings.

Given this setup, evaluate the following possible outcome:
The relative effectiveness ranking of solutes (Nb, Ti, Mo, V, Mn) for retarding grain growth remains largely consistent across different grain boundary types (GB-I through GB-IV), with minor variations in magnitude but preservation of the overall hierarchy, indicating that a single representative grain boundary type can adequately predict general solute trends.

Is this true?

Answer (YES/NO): YES